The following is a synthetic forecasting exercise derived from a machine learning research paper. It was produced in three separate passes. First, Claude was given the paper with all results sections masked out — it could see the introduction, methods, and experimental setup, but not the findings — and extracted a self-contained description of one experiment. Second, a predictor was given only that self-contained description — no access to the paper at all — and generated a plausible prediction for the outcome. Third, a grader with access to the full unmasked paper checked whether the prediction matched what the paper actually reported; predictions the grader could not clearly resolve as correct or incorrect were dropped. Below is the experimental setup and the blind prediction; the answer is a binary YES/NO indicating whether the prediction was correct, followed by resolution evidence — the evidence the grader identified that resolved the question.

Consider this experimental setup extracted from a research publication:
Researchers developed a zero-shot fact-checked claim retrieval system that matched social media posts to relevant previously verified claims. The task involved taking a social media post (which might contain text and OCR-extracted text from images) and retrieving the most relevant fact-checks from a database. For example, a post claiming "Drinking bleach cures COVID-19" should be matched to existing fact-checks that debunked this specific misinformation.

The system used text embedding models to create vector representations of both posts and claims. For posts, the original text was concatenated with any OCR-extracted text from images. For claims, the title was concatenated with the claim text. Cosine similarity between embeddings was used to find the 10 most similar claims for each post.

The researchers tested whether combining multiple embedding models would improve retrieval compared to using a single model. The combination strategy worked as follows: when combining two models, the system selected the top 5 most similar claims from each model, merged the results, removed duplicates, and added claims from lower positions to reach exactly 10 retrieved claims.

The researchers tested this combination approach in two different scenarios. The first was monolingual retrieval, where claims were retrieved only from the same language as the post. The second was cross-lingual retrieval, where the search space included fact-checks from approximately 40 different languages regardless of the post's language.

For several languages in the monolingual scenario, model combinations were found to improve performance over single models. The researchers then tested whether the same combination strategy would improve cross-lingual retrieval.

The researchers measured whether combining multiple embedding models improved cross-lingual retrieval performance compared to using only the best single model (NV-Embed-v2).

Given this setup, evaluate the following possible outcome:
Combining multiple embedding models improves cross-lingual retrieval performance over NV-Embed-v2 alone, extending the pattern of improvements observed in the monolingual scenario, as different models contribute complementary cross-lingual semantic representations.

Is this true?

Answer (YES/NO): NO